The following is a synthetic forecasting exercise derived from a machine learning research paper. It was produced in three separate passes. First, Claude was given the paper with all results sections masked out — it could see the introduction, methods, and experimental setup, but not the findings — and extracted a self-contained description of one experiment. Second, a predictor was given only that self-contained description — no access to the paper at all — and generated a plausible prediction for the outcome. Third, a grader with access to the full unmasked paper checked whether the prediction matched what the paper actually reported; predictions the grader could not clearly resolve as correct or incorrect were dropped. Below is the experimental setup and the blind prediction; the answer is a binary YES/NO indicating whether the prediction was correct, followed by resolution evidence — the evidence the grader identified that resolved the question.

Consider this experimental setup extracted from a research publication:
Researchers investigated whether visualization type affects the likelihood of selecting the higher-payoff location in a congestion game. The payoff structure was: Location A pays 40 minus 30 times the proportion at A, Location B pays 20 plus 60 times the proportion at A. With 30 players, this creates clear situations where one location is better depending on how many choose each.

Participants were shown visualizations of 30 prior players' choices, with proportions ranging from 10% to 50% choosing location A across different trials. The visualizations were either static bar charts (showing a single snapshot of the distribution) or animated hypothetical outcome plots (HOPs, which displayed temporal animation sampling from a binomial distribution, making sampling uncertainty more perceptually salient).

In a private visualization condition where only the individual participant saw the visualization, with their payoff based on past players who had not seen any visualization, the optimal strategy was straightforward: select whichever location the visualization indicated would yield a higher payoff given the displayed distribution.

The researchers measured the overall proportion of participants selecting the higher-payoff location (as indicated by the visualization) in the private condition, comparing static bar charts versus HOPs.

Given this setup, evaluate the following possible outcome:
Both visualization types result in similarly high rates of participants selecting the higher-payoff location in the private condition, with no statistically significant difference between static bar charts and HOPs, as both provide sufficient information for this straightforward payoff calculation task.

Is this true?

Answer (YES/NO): NO